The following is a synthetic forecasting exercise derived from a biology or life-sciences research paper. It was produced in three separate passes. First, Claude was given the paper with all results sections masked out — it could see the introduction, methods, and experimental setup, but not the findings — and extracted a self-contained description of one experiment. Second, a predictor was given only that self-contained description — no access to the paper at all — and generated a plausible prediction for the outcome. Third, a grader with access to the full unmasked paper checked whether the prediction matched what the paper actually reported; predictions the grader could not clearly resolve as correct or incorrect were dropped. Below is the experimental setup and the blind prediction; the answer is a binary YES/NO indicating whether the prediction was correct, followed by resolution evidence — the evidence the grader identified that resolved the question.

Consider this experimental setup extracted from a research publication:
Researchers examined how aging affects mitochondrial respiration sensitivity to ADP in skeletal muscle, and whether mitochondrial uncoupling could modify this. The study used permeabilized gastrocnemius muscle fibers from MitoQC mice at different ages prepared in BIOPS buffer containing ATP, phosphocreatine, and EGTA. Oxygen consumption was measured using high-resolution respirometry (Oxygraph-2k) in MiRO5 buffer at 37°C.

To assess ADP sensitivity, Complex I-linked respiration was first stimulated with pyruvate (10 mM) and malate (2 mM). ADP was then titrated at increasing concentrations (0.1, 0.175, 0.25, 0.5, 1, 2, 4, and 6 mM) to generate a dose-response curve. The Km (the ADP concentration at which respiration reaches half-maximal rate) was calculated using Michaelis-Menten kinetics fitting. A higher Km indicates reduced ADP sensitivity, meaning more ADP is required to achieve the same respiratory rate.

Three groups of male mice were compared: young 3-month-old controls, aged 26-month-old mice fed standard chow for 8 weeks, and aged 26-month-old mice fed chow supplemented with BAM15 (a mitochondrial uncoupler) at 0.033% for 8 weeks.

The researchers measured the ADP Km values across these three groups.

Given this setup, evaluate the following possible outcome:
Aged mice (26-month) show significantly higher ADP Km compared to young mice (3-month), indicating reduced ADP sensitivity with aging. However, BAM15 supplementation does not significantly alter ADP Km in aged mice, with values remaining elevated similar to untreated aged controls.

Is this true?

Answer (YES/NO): YES